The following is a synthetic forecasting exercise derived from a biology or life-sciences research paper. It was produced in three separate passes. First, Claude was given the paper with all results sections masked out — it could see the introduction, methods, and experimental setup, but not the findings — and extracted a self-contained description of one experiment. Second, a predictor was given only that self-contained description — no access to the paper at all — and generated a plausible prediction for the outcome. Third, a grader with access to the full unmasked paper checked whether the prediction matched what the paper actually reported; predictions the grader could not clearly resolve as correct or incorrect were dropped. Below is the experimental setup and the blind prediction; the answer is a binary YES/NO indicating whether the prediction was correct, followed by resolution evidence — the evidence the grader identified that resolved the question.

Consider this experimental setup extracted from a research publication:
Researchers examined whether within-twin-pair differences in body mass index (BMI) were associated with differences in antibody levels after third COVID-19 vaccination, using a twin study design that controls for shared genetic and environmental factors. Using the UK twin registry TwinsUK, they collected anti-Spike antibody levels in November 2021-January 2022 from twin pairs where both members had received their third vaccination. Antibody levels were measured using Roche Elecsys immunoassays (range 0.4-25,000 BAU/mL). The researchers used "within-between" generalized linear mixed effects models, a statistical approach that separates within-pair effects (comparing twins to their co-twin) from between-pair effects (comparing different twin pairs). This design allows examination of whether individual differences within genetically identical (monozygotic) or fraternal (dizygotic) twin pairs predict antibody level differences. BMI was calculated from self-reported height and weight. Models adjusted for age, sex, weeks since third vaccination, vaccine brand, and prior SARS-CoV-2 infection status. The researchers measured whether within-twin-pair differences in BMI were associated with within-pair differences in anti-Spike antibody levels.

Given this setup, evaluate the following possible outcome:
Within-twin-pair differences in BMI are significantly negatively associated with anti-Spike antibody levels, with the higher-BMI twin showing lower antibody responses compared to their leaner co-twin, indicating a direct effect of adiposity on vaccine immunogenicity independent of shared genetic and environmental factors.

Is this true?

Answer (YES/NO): NO